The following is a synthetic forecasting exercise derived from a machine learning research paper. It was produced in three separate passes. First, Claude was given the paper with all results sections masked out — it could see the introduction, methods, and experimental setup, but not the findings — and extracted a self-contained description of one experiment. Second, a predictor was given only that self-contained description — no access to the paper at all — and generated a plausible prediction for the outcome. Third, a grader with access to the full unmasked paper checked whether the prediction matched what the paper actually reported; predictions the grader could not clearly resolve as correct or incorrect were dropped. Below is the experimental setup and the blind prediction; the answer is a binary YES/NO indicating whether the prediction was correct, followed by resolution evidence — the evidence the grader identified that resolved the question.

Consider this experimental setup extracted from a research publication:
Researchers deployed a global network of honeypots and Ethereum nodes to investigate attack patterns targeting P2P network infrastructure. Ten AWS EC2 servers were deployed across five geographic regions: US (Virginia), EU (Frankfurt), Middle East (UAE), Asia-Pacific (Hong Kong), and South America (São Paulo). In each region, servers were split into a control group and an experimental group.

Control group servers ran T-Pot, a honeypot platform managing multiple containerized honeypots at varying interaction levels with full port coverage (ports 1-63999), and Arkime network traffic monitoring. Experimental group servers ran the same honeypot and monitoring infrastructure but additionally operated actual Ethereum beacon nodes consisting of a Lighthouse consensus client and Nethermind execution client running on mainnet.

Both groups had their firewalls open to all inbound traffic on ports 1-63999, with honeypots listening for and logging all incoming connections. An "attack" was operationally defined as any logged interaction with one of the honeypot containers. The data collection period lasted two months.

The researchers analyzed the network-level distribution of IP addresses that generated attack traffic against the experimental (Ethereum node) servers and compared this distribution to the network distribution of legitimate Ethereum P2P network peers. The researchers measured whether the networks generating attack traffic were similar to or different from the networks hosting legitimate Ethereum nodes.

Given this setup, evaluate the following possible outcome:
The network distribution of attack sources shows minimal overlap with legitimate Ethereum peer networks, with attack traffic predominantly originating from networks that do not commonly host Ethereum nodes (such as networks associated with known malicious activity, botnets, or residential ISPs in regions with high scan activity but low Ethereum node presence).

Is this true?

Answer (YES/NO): YES